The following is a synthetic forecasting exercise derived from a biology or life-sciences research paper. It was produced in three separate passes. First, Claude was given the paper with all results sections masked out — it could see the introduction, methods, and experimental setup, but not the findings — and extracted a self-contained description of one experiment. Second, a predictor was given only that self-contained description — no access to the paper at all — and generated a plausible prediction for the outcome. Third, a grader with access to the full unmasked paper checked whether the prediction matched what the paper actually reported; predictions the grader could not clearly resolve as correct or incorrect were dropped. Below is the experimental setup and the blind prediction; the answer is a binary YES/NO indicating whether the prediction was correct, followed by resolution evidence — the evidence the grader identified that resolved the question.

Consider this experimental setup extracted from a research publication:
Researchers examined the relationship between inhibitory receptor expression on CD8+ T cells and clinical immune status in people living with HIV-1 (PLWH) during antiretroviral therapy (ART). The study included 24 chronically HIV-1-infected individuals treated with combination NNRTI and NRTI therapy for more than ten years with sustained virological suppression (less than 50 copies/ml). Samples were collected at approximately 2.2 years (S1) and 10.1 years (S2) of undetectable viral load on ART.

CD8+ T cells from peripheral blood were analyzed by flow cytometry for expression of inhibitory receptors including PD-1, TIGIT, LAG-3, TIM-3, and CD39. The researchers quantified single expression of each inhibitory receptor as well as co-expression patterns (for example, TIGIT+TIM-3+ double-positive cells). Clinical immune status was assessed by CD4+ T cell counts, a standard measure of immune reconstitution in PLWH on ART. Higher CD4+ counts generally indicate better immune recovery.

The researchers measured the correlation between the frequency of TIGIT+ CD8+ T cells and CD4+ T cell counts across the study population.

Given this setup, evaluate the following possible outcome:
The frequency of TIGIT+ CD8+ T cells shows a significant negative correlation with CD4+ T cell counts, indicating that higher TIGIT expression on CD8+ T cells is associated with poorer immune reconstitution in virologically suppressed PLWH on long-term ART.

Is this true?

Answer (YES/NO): YES